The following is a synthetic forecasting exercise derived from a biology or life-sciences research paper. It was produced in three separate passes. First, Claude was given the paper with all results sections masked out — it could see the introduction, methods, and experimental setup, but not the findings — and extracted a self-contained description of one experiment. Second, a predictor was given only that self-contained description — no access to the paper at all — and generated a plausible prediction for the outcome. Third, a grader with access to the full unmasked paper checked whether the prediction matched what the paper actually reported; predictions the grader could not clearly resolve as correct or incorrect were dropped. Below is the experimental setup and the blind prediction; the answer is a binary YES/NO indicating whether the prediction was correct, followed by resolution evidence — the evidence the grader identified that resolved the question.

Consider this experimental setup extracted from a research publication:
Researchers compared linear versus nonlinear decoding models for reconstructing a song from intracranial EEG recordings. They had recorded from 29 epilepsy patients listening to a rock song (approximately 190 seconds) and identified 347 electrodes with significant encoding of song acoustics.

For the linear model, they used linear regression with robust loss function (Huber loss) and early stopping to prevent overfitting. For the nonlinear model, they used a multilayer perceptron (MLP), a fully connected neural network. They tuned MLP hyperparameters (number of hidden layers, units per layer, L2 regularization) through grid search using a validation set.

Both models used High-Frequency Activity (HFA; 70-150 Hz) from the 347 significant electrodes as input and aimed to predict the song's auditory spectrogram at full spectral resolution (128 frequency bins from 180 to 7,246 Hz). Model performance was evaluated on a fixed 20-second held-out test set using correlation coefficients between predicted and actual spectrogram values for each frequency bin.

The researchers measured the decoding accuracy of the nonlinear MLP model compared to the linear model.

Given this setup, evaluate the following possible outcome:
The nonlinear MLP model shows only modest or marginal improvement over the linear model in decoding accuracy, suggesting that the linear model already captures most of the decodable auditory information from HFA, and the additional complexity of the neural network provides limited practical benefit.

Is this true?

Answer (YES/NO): NO